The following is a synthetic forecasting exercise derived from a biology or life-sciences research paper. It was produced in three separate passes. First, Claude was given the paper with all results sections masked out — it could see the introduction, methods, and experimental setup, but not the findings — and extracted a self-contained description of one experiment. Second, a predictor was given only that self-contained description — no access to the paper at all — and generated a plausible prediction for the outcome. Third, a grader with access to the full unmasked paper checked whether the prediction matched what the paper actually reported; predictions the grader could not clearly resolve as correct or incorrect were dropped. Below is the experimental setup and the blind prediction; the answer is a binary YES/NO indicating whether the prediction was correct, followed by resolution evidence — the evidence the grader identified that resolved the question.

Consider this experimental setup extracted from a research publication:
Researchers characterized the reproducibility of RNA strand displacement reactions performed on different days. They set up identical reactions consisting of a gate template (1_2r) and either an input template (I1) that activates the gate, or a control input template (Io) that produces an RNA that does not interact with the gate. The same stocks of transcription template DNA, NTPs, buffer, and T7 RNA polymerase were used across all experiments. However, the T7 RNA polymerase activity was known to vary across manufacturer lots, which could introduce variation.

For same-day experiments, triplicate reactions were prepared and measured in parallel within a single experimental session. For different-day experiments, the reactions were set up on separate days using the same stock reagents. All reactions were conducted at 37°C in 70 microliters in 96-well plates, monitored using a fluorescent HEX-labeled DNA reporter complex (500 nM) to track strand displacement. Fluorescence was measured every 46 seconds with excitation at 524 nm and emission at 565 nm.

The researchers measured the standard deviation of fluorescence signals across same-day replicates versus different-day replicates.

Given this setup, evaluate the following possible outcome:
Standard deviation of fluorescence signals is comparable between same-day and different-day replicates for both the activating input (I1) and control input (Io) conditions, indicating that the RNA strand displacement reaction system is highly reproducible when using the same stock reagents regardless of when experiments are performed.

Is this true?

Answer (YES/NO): YES